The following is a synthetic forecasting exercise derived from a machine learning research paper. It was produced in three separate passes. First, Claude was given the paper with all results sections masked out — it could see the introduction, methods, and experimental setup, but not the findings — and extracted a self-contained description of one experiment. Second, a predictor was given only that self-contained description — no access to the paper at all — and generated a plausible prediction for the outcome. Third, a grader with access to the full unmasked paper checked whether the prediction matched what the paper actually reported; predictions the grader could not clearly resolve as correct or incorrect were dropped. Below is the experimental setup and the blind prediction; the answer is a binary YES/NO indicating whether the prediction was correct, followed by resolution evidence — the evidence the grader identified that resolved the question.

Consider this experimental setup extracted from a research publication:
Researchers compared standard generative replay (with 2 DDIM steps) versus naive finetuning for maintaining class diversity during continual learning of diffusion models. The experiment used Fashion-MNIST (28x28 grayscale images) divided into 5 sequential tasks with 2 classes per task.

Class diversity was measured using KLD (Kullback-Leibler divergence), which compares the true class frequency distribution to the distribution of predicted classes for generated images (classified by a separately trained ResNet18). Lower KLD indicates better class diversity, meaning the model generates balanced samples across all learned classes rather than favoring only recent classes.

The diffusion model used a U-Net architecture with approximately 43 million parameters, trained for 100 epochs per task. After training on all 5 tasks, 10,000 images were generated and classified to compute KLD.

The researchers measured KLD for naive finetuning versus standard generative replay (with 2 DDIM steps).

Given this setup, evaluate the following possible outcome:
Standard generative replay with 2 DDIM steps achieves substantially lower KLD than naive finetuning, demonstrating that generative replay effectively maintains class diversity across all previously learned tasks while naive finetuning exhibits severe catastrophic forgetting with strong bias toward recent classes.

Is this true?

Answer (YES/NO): NO